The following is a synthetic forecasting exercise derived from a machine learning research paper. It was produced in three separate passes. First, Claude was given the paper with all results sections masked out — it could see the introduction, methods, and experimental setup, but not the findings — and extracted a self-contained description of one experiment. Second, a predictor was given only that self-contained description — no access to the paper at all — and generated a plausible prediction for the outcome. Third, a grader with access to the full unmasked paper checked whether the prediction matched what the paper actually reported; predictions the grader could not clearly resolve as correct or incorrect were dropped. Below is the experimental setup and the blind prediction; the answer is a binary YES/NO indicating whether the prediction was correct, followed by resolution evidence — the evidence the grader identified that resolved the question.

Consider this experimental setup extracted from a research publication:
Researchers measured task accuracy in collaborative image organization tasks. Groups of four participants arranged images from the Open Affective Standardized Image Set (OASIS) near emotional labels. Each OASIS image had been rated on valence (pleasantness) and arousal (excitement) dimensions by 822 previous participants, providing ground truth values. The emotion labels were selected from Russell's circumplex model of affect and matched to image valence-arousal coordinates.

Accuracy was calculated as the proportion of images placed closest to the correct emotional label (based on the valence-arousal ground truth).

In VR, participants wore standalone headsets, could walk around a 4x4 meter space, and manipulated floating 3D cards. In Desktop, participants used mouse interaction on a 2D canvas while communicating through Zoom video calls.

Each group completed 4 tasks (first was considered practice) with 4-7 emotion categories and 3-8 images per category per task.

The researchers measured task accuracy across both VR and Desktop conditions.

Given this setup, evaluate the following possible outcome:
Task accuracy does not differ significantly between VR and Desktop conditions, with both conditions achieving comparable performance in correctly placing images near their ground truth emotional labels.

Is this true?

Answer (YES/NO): YES